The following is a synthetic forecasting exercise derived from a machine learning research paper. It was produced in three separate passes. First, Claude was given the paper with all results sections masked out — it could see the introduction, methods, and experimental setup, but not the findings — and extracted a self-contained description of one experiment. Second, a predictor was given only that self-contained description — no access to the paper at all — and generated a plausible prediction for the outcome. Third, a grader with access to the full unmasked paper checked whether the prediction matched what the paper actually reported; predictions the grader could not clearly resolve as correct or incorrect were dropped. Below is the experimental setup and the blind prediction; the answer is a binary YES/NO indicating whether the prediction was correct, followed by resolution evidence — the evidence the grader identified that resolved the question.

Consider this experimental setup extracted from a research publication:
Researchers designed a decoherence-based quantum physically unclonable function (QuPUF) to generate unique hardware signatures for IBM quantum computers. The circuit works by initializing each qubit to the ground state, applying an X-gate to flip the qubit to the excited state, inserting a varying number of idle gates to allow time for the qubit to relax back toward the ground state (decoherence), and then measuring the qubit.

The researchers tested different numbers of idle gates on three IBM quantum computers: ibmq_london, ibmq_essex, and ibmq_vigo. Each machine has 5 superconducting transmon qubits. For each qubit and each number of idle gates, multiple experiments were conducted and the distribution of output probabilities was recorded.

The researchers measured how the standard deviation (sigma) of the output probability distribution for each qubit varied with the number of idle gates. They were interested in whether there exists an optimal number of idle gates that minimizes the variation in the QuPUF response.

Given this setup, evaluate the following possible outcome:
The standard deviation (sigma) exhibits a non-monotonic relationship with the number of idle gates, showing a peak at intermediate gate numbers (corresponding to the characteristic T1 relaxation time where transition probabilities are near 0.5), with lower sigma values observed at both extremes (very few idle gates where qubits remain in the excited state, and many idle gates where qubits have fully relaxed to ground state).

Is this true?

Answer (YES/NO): NO